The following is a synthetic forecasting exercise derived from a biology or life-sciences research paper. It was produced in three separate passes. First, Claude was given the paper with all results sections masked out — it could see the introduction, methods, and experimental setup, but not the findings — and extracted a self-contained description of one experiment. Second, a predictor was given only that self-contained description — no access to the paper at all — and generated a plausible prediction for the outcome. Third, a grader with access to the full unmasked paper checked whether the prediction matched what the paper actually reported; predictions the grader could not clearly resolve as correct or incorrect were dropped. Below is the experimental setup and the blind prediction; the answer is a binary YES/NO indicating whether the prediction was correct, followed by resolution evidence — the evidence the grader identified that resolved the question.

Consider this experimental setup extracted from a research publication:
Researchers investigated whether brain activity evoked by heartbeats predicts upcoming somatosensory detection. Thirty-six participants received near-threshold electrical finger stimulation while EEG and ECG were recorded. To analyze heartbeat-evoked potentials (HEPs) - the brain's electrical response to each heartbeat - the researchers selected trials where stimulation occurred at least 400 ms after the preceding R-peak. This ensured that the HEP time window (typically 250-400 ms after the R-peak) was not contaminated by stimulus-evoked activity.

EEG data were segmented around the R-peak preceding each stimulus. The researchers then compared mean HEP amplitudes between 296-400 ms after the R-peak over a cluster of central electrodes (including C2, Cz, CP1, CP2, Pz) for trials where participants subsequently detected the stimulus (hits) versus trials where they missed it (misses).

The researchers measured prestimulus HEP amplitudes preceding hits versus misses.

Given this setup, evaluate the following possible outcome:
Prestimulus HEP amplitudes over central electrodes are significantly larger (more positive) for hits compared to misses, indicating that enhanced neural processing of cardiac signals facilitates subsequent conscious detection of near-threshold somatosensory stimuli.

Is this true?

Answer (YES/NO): NO